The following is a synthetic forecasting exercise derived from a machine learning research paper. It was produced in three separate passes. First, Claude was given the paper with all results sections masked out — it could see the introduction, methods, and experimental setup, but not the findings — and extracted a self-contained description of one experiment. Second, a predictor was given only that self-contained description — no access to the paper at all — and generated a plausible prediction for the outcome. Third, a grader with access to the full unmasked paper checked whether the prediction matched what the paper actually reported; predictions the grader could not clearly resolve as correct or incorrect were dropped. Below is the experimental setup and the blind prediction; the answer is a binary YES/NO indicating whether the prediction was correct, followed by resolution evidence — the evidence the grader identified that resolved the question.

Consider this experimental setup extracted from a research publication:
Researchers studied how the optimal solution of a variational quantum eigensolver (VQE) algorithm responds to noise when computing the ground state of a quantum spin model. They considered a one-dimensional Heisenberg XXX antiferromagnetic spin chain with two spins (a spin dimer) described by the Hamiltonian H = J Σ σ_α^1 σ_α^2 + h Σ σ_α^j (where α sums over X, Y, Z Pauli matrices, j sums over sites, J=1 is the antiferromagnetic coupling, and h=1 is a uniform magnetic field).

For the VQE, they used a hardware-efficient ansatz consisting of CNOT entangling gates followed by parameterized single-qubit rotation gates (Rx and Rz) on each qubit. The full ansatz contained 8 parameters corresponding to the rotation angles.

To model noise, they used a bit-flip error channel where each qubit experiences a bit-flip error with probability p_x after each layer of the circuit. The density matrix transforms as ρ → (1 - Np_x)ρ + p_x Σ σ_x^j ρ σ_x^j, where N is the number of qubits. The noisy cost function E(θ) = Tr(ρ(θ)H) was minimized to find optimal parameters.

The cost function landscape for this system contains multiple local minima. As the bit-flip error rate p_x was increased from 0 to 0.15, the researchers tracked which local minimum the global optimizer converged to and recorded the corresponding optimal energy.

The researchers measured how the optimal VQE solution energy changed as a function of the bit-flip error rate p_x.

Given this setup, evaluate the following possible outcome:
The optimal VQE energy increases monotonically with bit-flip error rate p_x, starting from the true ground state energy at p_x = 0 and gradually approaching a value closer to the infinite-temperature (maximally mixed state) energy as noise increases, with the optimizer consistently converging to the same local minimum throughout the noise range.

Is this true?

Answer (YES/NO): NO